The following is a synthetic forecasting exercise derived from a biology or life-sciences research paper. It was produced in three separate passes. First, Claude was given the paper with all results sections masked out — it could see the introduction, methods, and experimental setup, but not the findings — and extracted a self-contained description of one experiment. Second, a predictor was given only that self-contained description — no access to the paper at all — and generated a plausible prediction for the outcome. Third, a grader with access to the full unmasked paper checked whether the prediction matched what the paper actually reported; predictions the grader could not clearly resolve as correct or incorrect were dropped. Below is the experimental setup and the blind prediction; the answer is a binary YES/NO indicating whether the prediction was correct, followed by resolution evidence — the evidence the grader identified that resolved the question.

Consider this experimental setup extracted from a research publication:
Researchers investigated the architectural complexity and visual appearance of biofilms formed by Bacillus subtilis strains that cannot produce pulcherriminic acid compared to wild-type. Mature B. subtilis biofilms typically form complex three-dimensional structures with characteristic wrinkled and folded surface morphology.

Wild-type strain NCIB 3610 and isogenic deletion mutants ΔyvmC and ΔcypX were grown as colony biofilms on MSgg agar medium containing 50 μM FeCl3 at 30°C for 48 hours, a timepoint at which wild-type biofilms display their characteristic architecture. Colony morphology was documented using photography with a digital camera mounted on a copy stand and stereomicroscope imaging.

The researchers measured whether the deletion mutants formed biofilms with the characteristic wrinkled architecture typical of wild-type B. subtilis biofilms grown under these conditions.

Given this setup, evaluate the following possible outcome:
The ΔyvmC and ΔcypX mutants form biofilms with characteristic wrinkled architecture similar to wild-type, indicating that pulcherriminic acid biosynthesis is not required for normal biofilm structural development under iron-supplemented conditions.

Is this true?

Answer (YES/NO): YES